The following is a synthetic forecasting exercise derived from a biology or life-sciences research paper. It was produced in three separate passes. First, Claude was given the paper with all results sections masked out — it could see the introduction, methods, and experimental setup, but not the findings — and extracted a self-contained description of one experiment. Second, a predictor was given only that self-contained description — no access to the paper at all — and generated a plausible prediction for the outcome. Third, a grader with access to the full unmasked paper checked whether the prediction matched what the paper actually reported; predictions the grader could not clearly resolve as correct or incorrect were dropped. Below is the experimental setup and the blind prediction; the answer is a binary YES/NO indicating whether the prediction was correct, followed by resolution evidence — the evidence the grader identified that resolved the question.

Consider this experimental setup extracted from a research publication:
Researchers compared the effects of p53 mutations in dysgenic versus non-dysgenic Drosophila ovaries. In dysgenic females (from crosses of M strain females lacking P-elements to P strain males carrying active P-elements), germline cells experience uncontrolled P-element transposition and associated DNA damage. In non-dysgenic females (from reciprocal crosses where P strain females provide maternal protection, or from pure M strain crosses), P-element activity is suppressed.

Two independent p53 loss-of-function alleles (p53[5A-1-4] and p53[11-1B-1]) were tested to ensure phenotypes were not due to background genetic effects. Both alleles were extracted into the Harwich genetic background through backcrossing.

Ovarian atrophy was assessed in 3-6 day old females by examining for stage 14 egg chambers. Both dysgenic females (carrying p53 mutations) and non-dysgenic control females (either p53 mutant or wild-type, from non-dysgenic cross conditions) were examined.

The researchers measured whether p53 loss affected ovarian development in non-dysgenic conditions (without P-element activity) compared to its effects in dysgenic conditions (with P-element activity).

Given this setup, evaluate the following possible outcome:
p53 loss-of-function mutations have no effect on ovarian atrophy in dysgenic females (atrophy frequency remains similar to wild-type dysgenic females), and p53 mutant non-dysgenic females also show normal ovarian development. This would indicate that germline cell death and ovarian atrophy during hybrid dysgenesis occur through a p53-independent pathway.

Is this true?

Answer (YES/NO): NO